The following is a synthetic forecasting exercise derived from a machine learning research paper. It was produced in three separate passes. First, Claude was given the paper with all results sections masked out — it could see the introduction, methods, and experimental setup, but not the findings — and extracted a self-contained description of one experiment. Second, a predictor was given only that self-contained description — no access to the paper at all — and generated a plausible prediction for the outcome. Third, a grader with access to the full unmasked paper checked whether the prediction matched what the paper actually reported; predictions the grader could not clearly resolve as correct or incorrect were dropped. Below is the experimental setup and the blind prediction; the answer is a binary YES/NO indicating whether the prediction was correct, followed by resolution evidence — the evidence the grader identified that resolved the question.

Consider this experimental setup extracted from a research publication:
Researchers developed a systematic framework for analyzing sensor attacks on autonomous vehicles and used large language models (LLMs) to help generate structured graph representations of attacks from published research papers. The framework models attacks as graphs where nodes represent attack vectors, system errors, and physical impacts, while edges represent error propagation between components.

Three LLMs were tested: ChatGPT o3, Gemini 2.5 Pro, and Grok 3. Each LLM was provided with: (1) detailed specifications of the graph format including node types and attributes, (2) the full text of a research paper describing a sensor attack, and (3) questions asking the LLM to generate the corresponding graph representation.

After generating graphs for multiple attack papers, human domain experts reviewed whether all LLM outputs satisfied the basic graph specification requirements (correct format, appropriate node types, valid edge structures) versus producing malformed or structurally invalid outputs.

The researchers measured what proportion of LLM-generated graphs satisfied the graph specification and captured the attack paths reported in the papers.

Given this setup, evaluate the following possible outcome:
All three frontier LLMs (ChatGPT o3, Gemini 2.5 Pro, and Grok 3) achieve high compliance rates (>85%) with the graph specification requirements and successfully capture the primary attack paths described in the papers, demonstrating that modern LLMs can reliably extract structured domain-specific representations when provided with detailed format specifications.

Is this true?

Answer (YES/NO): YES